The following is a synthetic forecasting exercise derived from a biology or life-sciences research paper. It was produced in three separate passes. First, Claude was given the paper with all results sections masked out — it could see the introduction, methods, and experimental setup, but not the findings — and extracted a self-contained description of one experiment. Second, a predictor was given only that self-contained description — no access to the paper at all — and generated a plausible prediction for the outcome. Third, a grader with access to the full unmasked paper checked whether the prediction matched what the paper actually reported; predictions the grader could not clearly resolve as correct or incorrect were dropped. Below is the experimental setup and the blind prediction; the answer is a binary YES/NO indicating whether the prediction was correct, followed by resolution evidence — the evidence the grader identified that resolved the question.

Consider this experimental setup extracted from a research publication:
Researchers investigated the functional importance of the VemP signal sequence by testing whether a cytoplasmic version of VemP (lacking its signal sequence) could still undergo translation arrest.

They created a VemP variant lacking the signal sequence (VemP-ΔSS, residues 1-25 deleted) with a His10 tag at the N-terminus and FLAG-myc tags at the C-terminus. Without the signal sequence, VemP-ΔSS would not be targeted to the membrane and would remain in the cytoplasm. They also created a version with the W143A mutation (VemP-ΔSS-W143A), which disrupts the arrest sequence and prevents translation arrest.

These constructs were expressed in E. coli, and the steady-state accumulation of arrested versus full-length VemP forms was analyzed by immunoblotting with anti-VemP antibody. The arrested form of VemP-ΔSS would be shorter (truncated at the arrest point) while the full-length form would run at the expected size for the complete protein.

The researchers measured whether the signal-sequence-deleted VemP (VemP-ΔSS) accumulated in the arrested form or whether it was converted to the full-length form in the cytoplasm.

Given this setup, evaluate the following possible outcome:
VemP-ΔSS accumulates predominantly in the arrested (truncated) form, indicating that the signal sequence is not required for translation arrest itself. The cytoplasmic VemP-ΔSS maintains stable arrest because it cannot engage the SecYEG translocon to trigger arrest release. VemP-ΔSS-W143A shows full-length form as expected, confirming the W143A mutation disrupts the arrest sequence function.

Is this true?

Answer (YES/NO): YES